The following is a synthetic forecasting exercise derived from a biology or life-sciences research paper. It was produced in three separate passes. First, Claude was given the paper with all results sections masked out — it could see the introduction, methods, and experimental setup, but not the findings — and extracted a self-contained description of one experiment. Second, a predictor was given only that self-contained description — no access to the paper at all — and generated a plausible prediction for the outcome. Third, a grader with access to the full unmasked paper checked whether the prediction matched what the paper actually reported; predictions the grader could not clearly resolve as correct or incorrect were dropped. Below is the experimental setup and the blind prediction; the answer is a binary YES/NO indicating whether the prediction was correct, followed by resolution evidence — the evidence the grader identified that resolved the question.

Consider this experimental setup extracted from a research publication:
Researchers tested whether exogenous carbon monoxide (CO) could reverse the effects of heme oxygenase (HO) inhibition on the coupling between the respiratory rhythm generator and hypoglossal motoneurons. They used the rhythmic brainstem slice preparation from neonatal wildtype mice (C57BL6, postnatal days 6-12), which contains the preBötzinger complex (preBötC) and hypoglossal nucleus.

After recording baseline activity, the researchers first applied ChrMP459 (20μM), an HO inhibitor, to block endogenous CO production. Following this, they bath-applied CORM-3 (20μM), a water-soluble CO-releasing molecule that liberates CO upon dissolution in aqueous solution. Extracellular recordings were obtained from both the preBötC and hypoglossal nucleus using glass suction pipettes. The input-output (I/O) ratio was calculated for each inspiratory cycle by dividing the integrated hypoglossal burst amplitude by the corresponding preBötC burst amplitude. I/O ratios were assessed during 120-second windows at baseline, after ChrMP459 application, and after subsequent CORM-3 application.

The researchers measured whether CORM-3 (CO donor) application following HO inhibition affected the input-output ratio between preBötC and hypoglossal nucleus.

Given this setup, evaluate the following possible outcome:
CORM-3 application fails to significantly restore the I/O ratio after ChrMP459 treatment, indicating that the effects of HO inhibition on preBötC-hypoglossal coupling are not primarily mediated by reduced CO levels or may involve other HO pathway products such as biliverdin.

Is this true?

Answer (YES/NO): NO